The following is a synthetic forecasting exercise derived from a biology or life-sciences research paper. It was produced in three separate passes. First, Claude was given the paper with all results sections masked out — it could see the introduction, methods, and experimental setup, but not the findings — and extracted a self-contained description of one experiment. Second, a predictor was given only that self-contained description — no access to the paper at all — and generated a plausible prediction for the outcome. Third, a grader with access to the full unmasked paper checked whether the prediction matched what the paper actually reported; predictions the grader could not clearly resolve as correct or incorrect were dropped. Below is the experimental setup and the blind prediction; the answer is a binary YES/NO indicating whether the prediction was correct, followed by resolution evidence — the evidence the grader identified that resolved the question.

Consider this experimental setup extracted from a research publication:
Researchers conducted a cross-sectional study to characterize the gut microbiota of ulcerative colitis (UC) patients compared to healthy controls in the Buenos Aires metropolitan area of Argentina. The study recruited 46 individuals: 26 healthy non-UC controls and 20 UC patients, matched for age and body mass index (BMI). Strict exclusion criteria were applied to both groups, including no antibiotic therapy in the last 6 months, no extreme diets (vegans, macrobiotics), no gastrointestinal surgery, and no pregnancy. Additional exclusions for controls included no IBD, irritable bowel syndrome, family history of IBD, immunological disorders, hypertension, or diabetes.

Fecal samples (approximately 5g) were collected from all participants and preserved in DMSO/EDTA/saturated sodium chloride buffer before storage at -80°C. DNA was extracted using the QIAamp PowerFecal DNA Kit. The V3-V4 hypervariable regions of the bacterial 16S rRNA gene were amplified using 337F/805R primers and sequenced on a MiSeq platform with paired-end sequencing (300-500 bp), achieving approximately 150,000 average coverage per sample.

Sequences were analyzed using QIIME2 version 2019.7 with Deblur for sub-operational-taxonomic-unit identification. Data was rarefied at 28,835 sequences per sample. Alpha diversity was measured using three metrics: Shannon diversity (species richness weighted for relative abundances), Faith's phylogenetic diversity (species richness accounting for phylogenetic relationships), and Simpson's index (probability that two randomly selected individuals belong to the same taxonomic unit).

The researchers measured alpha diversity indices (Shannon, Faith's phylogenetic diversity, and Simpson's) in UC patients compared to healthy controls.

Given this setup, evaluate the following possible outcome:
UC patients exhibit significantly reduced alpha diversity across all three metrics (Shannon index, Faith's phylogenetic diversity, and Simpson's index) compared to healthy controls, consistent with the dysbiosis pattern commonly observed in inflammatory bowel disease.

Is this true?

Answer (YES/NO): NO